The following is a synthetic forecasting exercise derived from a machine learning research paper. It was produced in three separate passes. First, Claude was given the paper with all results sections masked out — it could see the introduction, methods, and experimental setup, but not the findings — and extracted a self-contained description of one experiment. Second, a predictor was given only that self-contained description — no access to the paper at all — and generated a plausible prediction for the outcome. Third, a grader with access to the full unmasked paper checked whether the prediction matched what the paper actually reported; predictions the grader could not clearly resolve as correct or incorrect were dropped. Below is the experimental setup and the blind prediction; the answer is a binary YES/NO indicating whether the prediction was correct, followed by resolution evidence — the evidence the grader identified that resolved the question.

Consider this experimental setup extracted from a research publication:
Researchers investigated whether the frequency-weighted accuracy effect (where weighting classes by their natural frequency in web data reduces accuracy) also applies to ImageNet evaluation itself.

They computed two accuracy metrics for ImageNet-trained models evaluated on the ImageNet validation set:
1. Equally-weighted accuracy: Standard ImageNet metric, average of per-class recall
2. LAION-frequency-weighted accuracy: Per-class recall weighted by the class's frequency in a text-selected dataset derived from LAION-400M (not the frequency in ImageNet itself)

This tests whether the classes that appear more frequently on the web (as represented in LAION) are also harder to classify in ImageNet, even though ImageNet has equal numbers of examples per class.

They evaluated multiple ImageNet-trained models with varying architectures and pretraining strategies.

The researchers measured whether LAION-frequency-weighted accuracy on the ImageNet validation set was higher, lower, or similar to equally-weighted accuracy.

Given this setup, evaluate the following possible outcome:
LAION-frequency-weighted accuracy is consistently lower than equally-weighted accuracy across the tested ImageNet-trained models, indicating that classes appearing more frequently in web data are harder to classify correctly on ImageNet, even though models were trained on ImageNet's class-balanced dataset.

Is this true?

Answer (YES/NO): YES